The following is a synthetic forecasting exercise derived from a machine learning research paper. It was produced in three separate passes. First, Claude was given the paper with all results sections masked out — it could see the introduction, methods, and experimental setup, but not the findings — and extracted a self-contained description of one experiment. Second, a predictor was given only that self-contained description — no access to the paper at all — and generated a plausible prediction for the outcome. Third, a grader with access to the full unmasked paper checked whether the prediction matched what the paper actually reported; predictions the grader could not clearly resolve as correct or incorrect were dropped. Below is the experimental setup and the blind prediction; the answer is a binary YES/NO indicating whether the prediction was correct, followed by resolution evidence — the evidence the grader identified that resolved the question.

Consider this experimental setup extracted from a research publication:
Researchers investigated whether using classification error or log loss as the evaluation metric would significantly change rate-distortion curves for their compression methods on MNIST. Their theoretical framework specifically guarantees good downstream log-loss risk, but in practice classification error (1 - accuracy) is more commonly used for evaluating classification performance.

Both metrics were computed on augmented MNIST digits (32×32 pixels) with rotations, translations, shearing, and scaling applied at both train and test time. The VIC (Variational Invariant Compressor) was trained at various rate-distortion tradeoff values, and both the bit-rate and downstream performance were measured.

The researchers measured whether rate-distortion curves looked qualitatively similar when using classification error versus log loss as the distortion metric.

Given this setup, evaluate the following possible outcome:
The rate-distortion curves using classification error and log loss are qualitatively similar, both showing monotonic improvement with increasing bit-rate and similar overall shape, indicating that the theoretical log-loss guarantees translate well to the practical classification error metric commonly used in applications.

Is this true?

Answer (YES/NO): YES